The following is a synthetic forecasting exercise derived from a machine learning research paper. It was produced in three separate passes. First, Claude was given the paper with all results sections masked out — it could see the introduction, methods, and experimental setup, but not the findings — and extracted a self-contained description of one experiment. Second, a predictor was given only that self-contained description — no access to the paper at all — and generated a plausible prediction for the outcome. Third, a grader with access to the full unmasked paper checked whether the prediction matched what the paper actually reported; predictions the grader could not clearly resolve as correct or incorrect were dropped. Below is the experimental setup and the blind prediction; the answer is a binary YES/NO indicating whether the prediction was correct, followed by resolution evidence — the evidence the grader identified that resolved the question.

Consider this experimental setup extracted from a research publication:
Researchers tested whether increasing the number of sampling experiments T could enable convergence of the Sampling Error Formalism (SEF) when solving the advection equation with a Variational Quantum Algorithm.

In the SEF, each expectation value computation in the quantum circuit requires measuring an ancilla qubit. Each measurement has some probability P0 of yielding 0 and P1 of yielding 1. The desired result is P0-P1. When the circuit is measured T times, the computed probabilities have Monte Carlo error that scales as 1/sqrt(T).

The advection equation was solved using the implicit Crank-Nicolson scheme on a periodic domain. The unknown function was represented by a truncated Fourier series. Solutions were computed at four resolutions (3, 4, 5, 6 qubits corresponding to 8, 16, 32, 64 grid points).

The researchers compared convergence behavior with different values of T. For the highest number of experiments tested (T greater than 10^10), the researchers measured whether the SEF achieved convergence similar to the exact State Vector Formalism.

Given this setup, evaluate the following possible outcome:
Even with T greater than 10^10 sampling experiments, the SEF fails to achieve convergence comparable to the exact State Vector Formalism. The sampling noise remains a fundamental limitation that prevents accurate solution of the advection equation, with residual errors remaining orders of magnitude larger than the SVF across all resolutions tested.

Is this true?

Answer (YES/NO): YES